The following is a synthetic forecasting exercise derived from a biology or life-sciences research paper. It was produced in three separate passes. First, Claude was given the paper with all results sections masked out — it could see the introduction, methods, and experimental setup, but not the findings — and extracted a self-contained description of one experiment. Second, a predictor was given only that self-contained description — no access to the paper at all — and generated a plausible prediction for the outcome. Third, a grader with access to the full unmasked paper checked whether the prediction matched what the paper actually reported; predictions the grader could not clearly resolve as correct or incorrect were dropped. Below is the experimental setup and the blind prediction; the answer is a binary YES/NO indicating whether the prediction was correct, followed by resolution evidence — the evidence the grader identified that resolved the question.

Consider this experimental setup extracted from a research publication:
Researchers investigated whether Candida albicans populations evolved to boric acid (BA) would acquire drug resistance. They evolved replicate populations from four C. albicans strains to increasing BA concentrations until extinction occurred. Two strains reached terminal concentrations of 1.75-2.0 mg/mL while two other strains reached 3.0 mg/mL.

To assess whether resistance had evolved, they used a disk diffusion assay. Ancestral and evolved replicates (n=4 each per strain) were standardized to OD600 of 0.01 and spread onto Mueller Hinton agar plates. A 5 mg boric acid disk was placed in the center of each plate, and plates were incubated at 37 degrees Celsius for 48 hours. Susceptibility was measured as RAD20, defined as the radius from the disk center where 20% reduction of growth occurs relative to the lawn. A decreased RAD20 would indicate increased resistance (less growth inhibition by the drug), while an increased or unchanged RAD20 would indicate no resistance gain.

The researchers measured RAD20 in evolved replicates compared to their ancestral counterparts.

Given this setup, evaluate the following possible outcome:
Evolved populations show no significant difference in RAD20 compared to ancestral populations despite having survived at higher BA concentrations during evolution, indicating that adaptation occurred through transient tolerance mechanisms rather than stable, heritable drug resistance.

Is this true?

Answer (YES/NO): NO